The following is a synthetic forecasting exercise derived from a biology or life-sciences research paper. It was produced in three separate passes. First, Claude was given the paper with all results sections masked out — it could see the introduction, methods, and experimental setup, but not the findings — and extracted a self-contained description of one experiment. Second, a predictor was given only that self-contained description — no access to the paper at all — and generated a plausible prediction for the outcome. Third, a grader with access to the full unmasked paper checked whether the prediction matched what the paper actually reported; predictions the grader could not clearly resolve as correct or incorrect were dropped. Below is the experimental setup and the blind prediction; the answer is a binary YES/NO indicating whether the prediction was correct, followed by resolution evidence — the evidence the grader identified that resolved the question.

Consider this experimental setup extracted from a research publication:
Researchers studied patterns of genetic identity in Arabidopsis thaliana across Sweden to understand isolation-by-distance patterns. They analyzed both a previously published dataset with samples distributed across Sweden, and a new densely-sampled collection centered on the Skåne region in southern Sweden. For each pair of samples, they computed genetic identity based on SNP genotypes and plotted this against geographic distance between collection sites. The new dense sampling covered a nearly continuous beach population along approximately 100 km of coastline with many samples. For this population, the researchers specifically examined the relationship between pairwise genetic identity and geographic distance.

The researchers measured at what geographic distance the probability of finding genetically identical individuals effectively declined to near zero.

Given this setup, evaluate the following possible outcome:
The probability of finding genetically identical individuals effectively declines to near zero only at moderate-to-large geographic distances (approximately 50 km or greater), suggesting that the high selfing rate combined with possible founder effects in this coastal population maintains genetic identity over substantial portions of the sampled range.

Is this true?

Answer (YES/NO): NO